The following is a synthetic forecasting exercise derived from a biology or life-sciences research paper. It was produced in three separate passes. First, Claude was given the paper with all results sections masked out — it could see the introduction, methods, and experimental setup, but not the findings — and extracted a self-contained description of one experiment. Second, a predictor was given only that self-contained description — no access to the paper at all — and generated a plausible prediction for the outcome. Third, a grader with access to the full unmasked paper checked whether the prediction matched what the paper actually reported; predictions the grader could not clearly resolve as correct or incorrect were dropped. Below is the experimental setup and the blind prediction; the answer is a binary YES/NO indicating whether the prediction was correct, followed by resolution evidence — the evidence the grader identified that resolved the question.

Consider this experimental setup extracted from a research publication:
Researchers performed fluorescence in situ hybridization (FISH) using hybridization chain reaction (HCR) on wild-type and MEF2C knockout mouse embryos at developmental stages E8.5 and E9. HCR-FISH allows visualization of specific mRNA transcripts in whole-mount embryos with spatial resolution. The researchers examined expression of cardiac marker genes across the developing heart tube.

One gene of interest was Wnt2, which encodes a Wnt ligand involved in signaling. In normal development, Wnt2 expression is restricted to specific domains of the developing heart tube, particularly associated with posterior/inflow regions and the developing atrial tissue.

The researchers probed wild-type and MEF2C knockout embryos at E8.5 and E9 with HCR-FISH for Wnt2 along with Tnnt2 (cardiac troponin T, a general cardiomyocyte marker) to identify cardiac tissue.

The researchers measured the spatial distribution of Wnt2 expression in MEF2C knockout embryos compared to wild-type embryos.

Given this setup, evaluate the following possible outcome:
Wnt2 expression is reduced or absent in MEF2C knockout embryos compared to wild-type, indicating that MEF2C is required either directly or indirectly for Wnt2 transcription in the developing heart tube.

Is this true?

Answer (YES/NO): NO